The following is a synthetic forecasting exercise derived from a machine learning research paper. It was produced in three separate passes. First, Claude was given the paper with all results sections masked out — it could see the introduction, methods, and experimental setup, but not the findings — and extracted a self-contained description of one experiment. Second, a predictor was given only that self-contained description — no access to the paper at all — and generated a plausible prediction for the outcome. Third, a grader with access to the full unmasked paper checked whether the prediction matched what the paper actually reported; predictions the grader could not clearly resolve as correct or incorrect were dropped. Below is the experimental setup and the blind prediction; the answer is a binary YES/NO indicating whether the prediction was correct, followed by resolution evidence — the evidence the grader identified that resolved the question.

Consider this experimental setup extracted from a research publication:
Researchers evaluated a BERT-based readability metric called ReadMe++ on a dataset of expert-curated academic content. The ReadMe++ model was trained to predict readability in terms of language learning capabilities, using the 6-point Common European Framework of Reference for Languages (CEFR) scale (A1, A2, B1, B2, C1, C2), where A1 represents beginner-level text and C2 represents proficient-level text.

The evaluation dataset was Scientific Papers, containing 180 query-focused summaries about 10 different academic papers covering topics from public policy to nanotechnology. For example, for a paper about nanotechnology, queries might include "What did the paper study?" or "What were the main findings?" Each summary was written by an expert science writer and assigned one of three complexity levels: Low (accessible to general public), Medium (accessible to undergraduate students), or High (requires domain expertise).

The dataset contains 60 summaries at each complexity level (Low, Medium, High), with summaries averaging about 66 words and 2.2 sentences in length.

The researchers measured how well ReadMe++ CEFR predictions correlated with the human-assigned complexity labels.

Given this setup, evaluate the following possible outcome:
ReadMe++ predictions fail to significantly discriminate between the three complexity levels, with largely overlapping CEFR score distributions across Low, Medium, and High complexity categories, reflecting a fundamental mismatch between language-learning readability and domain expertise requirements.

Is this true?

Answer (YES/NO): NO